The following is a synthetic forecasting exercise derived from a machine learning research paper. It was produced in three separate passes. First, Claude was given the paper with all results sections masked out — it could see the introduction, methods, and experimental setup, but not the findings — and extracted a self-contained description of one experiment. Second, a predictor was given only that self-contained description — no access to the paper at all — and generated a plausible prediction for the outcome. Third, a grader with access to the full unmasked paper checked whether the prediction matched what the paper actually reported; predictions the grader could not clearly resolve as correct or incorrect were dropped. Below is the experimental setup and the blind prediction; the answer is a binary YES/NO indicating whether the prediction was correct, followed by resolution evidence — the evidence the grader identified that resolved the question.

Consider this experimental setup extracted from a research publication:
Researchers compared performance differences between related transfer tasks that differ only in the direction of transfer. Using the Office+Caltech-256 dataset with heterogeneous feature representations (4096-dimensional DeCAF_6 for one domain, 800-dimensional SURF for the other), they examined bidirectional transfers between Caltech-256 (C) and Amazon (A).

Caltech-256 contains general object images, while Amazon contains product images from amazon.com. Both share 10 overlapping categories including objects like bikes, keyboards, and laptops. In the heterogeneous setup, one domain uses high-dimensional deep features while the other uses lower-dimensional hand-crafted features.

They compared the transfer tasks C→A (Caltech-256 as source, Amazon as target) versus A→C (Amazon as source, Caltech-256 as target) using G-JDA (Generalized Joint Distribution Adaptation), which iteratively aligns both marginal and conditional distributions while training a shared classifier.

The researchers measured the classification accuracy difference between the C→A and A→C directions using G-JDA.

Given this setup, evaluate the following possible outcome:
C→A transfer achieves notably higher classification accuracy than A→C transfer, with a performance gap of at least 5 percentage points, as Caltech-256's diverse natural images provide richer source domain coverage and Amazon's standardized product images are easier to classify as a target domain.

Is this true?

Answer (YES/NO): YES